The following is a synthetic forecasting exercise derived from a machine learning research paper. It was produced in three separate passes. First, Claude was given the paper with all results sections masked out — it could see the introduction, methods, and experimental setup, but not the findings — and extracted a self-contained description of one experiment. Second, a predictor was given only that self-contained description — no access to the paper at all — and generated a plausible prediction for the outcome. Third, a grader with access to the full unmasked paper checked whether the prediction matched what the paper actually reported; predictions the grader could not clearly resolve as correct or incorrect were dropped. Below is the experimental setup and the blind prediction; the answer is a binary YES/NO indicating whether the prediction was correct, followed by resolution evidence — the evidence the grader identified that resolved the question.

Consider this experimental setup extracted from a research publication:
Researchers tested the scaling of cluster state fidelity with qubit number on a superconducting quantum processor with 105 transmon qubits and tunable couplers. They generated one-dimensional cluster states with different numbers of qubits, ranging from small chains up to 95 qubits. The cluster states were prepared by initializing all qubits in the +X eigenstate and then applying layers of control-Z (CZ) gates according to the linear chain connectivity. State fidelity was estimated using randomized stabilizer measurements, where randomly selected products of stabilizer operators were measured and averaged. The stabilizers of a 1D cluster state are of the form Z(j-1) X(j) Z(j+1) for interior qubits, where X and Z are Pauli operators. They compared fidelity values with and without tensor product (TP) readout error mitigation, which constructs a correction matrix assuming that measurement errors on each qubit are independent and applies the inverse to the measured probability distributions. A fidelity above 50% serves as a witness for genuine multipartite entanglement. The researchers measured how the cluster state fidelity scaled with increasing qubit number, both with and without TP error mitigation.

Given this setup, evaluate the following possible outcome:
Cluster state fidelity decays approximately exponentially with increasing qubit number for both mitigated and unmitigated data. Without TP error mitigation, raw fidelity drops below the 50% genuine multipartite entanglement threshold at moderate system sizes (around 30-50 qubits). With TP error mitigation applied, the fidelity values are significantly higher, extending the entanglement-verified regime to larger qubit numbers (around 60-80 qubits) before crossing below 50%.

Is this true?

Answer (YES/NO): NO